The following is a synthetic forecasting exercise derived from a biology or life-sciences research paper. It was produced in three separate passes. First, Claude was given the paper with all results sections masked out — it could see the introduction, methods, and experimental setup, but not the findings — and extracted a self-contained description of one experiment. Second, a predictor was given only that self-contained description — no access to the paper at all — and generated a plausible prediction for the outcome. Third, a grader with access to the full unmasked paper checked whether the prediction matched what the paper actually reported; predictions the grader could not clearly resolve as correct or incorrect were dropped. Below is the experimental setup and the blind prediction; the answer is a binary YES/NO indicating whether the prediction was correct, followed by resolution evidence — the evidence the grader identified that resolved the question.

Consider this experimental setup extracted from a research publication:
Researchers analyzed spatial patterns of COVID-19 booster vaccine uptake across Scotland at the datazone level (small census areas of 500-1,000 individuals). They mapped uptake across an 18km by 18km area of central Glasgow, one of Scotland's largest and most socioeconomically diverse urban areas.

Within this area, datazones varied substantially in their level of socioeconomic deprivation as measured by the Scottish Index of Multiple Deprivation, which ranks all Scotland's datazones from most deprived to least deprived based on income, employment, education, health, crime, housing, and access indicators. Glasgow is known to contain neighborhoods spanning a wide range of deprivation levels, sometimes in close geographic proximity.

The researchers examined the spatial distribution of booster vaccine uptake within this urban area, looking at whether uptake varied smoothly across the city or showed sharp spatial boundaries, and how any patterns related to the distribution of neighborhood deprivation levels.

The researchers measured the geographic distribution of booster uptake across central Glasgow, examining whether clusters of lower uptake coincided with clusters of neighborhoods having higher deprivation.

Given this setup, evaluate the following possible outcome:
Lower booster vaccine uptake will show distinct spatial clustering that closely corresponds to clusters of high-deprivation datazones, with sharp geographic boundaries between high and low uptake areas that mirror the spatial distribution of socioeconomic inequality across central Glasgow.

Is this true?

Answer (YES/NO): YES